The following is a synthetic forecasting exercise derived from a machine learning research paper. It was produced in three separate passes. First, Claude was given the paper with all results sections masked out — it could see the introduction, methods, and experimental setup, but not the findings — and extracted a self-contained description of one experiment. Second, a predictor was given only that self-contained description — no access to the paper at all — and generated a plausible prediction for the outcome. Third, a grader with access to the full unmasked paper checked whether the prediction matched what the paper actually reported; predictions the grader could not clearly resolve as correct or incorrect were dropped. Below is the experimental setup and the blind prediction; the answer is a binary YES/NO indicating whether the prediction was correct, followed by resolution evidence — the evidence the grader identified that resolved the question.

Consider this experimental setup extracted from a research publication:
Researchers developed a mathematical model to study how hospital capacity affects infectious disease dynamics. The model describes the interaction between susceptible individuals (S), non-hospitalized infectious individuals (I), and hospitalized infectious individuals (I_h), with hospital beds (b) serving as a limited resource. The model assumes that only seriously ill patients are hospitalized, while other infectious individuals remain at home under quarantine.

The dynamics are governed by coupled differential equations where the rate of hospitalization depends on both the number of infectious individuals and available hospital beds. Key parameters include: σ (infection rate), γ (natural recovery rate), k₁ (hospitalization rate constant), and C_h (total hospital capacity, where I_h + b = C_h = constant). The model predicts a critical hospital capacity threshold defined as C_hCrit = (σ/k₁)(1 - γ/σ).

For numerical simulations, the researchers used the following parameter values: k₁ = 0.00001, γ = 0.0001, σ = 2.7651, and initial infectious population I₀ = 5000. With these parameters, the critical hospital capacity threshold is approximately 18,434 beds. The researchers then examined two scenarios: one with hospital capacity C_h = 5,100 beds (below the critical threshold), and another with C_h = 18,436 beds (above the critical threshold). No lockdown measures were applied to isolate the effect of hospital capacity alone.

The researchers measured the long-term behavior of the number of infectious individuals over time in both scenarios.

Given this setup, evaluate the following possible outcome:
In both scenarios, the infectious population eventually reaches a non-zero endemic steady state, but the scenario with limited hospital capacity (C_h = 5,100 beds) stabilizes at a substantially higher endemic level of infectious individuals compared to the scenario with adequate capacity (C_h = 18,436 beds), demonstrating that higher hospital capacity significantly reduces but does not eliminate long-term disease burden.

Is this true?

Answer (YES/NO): NO